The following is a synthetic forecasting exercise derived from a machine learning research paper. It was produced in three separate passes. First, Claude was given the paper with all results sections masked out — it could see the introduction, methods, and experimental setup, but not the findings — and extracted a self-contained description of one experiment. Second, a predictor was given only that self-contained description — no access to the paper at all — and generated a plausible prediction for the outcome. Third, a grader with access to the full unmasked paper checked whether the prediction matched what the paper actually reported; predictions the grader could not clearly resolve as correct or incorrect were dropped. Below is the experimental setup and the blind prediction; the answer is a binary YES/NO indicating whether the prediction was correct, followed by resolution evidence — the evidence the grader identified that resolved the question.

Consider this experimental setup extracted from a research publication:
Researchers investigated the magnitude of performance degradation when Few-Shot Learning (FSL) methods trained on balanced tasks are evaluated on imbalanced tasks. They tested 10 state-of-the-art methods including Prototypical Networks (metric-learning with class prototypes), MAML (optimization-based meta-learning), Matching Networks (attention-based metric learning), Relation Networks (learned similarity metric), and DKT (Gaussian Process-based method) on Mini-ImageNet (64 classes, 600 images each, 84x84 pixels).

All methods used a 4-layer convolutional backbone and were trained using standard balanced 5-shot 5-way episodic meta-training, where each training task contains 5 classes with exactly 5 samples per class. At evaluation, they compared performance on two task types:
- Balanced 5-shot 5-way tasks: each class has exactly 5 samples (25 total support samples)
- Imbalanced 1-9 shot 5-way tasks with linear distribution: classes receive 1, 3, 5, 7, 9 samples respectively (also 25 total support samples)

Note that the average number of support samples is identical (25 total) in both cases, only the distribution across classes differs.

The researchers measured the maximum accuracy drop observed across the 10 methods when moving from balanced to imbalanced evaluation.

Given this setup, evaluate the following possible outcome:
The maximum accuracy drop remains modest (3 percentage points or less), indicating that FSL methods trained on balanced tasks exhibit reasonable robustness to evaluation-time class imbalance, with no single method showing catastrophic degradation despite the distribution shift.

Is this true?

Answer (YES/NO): NO